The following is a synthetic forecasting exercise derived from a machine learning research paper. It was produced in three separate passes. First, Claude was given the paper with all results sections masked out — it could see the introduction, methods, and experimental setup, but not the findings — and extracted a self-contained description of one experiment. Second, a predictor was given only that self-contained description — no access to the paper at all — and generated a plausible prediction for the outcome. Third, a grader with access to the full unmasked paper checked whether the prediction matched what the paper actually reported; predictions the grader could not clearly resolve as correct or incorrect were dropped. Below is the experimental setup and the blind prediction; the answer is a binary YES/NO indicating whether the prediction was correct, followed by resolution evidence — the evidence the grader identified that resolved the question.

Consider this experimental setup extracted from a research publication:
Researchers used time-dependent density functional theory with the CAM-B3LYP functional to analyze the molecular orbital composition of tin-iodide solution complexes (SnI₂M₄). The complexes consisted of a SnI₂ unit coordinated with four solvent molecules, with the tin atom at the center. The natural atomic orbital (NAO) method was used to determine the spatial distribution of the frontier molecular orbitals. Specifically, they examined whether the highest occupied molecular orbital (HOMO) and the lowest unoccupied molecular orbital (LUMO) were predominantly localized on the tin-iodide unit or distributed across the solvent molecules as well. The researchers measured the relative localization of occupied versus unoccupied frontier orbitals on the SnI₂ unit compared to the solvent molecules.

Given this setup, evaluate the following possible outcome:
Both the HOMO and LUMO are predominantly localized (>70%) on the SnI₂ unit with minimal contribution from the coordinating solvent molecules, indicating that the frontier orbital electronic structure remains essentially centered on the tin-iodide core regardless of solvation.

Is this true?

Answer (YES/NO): NO